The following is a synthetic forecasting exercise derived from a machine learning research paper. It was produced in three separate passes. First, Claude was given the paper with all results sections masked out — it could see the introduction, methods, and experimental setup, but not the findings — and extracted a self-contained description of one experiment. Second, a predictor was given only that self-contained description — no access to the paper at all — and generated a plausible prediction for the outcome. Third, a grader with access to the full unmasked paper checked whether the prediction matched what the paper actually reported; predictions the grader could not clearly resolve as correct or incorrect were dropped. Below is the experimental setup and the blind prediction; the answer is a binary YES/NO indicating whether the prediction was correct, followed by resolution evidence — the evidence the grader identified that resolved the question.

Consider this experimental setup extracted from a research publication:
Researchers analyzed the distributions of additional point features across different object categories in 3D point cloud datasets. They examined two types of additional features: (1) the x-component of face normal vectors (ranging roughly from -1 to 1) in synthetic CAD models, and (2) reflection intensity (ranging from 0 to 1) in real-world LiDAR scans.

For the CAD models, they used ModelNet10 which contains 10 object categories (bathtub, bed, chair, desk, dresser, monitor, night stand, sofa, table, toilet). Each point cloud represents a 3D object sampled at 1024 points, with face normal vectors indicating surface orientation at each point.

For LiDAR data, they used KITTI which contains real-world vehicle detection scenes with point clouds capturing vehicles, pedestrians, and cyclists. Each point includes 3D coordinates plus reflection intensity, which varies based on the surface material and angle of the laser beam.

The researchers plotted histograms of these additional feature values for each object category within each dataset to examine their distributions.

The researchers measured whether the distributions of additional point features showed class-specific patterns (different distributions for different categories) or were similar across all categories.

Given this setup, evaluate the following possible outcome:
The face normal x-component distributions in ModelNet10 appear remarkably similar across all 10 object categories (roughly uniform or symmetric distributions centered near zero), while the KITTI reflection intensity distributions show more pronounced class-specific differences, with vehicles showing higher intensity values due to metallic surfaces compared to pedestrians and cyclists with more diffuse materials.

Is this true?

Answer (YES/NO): NO